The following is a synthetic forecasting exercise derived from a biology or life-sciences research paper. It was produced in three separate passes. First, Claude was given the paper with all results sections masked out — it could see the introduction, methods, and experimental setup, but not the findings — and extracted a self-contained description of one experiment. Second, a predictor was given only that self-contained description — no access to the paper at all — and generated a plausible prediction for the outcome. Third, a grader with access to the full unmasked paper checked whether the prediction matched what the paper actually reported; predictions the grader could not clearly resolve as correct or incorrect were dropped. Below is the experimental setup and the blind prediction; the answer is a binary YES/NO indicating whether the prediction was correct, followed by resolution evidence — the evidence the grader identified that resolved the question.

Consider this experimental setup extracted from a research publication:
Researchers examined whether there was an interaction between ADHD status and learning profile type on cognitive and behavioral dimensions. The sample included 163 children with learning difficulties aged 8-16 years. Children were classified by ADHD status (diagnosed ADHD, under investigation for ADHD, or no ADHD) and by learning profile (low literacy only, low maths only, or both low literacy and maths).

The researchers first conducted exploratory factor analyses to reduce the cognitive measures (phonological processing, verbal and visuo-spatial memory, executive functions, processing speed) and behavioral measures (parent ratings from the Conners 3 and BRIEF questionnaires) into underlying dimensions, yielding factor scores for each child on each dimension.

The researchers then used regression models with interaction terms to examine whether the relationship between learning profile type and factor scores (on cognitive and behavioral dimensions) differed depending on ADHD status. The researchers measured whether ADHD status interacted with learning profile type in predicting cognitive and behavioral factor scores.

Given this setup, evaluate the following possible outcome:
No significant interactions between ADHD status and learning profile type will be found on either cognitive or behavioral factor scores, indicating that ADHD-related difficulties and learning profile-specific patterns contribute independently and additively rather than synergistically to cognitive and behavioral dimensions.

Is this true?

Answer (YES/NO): YES